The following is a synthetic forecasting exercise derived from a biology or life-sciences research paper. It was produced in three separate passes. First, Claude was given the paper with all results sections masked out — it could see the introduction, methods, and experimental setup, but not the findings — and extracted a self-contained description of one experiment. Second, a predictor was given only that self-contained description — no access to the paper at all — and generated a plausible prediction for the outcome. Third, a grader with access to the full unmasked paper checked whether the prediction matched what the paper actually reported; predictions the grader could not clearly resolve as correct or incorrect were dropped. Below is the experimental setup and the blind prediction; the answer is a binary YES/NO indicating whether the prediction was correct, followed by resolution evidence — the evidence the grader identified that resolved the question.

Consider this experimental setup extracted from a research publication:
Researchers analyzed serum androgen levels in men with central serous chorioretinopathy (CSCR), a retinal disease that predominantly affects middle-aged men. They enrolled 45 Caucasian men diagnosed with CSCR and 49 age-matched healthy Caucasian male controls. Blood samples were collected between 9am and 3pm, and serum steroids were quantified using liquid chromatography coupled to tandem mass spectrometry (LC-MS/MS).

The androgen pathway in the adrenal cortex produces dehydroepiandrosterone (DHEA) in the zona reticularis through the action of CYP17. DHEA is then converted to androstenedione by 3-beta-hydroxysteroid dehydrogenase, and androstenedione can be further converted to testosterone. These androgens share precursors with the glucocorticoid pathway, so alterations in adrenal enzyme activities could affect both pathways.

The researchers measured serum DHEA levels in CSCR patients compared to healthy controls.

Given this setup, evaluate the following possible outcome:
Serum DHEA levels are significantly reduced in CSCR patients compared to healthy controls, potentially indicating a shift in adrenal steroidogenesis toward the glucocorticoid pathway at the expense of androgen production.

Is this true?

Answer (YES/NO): NO